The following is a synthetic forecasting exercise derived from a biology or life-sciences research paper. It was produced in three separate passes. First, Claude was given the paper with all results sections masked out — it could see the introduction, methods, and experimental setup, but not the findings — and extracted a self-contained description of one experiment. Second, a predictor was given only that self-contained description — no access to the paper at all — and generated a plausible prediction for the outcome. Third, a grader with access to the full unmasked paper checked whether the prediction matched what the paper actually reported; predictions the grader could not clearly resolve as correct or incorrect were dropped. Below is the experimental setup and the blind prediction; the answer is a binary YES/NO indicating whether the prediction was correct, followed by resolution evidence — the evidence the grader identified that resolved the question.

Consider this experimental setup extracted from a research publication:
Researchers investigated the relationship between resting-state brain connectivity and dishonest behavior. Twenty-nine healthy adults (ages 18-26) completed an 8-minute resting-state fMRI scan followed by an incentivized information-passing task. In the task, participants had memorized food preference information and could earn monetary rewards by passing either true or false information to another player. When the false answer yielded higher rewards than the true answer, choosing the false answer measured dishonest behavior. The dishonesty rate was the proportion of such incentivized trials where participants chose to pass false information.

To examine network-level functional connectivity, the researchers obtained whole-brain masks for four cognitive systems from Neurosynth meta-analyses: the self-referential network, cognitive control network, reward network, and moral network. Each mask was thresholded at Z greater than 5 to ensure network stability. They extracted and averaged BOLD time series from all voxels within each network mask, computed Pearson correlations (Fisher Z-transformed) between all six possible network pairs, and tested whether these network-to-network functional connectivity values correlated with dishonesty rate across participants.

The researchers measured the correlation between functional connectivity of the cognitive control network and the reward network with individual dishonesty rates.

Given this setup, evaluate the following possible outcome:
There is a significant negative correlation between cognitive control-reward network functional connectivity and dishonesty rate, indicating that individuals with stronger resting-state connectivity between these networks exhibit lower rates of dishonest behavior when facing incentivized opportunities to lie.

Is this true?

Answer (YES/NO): NO